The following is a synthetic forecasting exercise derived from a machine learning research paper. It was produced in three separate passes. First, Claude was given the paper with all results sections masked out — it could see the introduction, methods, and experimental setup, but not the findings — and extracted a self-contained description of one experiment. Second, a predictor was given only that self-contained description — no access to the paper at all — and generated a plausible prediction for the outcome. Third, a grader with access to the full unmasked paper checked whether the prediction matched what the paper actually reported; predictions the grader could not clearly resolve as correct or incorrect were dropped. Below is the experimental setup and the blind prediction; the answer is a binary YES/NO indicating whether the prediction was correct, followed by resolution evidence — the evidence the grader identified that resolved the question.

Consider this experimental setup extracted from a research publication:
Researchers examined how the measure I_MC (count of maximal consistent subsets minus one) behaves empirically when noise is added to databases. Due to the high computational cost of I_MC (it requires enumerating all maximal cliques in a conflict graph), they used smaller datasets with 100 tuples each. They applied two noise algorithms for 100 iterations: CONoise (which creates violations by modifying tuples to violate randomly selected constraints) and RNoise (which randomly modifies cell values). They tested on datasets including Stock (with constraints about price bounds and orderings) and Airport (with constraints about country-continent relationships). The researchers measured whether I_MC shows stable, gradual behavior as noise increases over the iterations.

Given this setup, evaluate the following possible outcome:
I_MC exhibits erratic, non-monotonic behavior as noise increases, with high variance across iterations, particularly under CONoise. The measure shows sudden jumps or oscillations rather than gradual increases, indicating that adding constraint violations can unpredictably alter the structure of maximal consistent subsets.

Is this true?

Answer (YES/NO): YES